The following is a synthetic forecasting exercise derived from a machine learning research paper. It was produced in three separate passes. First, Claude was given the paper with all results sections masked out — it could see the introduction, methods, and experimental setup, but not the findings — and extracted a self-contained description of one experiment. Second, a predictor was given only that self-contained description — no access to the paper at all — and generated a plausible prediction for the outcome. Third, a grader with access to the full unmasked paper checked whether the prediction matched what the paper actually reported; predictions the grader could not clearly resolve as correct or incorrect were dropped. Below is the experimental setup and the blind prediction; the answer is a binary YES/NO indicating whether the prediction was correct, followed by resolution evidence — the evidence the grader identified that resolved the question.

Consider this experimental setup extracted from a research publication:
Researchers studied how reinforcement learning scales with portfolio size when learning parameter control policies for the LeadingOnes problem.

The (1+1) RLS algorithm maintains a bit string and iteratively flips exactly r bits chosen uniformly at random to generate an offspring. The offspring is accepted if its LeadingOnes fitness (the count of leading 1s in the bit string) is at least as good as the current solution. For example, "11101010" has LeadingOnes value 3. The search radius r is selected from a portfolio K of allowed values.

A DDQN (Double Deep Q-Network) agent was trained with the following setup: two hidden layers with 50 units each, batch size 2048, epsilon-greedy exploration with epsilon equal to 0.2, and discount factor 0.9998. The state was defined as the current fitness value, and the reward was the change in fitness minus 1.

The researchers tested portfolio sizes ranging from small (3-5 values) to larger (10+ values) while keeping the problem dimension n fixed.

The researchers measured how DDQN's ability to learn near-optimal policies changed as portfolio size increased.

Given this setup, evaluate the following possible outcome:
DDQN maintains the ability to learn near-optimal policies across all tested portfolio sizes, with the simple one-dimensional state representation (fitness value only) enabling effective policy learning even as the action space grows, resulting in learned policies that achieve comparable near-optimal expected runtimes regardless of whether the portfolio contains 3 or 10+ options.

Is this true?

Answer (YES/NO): NO